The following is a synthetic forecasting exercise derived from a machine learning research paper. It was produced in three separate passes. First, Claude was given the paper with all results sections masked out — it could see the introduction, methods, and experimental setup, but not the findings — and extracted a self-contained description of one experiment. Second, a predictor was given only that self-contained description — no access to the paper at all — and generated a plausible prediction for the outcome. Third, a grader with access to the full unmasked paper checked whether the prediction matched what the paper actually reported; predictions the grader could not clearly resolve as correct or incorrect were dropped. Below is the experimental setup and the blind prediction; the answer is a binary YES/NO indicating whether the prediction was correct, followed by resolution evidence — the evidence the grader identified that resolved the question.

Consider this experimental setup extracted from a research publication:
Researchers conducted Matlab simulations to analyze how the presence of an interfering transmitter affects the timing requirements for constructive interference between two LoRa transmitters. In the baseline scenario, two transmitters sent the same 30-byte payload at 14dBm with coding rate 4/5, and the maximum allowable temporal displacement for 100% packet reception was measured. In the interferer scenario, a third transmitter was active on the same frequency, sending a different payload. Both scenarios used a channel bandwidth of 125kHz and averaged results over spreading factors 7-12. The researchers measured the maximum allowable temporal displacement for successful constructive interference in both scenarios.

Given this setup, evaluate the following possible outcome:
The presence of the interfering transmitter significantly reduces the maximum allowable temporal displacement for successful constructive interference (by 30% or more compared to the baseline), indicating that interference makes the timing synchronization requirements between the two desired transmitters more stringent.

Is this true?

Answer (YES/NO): YES